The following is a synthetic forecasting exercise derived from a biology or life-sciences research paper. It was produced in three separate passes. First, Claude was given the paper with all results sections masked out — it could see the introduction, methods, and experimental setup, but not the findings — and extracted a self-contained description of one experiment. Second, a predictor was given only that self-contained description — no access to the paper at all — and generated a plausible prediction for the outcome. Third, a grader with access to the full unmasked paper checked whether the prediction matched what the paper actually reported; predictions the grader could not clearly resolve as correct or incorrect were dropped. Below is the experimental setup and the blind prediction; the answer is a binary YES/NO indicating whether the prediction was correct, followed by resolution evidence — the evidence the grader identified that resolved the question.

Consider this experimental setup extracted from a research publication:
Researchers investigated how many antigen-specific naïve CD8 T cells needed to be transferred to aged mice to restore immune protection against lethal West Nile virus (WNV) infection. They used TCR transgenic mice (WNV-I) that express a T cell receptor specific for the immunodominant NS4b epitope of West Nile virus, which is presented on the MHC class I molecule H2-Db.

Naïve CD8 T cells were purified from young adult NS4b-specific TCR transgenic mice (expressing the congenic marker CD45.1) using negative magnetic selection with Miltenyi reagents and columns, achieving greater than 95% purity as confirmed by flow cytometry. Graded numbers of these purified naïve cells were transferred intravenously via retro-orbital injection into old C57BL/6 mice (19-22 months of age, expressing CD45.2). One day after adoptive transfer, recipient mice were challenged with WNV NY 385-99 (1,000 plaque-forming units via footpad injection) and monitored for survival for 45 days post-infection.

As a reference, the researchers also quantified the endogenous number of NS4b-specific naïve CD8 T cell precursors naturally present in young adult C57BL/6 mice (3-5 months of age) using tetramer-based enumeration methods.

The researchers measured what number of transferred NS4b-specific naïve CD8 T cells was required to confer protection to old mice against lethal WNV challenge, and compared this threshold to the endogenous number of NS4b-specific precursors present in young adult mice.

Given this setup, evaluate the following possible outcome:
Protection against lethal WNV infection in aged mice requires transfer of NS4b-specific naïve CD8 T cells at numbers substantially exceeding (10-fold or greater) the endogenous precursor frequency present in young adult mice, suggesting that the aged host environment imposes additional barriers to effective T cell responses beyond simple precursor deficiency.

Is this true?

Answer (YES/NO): NO